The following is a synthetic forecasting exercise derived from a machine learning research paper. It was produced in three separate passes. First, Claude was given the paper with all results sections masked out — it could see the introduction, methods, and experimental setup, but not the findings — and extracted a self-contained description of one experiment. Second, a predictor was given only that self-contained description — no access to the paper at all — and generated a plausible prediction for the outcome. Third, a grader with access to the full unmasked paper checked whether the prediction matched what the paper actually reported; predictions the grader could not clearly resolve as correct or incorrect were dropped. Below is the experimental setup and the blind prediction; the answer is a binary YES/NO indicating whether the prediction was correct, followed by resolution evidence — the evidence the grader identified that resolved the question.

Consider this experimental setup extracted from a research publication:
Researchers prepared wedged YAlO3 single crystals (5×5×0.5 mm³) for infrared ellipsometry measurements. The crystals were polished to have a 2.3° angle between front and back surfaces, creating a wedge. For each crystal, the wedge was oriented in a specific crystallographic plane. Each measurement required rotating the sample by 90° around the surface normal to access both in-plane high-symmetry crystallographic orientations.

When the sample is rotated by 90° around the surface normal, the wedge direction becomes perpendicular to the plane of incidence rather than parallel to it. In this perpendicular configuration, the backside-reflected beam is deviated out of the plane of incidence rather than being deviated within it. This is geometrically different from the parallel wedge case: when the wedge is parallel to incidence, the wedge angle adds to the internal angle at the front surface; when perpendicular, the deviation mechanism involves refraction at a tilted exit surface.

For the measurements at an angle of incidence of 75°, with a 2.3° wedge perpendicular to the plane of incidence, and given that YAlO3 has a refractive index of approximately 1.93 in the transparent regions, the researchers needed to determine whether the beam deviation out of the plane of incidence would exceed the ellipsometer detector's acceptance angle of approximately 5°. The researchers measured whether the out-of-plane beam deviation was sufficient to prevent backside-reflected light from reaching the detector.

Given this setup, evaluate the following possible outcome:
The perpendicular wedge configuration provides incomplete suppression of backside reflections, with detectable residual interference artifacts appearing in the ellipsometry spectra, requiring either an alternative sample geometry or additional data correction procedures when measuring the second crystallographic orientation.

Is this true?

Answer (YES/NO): NO